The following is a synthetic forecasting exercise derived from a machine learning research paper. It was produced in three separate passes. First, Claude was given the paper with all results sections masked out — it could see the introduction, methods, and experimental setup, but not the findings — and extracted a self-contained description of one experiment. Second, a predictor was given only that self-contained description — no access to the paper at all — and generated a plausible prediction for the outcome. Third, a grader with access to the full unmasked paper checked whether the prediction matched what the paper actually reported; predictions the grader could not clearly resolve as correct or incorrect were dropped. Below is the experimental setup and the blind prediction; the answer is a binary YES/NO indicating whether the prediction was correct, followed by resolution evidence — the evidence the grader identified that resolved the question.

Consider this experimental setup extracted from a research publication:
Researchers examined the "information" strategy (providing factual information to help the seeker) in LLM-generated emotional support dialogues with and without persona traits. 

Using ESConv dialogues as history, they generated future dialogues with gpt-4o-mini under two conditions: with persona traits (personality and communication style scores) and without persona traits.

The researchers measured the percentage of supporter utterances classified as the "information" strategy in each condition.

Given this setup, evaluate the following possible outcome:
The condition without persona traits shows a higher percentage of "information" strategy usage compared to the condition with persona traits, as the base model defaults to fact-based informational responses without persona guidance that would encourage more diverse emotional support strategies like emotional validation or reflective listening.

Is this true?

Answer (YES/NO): YES